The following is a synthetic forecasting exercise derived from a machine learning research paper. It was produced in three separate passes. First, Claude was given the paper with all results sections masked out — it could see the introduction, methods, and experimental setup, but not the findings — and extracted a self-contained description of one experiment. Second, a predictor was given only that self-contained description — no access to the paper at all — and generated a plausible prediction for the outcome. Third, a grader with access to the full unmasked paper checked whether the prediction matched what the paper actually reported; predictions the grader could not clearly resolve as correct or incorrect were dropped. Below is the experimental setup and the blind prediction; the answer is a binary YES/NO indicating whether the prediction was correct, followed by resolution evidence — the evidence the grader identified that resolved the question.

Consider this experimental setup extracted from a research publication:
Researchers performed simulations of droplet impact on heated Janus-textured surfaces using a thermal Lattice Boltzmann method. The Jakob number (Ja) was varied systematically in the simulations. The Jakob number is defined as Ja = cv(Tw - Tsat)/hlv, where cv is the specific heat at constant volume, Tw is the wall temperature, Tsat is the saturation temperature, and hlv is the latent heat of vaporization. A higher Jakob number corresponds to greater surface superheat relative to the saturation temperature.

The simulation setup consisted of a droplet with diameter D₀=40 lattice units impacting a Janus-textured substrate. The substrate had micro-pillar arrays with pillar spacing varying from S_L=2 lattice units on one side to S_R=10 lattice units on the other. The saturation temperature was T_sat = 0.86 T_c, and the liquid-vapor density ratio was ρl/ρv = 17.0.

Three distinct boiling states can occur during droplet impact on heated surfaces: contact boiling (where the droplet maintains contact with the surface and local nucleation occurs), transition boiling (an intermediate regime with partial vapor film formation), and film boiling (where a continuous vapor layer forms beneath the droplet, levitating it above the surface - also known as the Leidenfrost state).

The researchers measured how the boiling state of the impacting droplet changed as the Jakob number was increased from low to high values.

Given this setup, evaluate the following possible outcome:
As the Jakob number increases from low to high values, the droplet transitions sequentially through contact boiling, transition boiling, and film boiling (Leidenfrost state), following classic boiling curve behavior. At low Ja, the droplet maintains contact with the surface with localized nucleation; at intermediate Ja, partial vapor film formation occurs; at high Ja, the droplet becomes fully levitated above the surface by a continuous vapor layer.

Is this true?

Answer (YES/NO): YES